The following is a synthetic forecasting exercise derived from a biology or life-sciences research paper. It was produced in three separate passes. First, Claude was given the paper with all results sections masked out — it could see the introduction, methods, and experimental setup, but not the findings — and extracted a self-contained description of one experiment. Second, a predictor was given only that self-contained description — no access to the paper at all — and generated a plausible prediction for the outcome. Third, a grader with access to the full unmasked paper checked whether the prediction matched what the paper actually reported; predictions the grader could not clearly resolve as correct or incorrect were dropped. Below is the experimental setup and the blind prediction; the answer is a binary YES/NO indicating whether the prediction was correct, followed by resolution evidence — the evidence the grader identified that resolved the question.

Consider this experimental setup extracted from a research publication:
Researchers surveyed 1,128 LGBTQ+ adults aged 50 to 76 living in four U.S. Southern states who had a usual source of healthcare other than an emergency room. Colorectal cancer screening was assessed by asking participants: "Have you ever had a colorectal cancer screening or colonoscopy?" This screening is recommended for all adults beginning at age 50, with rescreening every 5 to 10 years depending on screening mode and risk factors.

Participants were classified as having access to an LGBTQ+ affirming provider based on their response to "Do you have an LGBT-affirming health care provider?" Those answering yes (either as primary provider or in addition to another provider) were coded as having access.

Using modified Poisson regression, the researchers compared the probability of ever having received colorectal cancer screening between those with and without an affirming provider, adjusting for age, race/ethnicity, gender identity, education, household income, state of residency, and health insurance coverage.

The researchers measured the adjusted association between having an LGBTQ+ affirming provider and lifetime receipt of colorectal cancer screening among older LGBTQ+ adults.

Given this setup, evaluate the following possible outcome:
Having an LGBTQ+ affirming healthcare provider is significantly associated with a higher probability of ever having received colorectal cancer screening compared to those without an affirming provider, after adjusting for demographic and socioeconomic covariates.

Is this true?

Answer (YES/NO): YES